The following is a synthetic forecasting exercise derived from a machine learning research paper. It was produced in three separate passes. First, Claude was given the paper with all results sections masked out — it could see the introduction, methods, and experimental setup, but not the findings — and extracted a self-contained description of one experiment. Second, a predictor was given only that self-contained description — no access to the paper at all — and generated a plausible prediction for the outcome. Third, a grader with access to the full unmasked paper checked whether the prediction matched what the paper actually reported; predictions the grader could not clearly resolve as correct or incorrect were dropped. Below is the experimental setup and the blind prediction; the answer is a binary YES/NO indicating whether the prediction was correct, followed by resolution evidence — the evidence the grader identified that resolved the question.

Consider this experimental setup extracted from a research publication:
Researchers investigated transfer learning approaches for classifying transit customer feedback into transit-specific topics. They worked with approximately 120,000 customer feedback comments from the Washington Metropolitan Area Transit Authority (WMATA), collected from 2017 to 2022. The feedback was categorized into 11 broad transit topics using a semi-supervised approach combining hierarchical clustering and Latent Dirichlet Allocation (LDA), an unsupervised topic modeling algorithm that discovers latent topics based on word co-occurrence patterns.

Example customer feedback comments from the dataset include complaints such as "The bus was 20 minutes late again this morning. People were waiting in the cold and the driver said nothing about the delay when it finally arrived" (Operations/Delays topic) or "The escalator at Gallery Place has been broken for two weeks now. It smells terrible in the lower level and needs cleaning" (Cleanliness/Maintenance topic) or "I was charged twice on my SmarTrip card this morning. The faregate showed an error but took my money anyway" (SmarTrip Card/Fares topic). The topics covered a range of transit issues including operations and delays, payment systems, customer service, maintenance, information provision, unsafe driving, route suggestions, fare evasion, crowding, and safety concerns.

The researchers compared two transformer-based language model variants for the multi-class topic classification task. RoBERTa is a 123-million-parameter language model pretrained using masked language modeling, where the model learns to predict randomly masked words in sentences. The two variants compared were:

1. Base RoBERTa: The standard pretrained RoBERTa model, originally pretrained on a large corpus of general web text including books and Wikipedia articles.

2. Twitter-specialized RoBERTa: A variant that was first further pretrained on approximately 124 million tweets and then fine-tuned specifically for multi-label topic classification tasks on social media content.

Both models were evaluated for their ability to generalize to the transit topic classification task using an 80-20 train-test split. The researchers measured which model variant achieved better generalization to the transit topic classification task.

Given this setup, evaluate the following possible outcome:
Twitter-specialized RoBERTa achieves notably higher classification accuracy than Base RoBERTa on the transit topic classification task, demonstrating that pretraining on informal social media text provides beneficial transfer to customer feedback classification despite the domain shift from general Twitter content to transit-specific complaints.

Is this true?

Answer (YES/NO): NO